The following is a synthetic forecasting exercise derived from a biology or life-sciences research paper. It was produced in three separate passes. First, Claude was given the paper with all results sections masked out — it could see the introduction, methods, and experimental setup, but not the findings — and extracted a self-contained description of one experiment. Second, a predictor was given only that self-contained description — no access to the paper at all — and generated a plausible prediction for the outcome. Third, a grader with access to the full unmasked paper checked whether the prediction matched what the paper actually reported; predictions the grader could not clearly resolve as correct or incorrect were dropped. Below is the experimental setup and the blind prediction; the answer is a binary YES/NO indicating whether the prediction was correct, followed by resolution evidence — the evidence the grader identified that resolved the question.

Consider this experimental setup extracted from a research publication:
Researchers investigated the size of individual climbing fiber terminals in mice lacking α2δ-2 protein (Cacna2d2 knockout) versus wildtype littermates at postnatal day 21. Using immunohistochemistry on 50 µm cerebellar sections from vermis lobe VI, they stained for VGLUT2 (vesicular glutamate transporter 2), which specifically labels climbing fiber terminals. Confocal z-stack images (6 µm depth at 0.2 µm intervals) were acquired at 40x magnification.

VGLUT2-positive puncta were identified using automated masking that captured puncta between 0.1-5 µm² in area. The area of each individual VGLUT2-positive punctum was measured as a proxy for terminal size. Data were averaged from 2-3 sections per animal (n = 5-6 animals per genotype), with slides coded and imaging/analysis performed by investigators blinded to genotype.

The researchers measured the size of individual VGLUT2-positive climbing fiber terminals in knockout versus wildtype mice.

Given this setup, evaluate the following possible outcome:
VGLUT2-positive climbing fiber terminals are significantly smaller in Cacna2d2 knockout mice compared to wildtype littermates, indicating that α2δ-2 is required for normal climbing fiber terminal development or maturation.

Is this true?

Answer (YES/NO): NO